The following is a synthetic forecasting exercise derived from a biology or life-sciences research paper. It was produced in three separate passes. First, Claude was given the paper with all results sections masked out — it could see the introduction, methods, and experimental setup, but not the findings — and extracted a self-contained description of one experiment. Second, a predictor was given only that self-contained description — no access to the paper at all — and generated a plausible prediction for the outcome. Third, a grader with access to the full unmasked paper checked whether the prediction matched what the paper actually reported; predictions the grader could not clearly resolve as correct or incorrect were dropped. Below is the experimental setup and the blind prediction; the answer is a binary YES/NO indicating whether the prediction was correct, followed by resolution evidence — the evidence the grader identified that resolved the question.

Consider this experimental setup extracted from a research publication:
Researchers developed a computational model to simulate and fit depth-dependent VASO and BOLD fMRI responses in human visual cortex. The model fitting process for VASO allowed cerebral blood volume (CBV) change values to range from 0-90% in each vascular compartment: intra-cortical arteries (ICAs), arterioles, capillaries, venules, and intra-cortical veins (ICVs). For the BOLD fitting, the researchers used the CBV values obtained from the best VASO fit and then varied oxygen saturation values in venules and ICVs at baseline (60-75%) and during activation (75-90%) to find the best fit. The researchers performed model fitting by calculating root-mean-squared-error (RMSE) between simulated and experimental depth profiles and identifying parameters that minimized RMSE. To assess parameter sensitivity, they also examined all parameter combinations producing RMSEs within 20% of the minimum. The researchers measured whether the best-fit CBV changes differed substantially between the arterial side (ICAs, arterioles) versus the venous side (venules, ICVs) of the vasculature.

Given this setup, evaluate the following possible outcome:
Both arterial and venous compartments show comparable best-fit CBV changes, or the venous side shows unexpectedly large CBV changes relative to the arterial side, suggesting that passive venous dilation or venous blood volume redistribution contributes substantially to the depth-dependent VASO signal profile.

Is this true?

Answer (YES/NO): NO